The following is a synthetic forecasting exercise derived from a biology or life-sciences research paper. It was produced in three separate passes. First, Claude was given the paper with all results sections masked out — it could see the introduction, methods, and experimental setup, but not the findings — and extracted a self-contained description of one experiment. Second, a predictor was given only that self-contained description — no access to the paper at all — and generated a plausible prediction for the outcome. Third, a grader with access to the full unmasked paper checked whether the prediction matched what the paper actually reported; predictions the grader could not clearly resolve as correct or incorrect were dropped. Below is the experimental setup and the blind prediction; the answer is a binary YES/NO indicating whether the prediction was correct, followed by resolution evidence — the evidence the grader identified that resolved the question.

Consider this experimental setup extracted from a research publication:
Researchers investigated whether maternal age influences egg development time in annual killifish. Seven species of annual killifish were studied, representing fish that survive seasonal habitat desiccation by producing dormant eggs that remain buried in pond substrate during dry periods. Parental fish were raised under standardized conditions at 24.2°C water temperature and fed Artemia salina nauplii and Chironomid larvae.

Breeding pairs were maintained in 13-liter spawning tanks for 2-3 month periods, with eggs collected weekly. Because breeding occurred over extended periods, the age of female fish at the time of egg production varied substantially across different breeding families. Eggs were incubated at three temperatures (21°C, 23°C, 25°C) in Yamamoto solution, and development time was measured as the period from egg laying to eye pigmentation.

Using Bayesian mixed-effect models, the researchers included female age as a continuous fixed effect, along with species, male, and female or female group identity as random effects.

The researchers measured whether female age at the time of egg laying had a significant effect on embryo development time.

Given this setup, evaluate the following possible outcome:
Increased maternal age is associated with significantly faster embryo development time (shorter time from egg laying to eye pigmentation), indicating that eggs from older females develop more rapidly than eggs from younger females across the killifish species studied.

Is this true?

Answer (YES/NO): NO